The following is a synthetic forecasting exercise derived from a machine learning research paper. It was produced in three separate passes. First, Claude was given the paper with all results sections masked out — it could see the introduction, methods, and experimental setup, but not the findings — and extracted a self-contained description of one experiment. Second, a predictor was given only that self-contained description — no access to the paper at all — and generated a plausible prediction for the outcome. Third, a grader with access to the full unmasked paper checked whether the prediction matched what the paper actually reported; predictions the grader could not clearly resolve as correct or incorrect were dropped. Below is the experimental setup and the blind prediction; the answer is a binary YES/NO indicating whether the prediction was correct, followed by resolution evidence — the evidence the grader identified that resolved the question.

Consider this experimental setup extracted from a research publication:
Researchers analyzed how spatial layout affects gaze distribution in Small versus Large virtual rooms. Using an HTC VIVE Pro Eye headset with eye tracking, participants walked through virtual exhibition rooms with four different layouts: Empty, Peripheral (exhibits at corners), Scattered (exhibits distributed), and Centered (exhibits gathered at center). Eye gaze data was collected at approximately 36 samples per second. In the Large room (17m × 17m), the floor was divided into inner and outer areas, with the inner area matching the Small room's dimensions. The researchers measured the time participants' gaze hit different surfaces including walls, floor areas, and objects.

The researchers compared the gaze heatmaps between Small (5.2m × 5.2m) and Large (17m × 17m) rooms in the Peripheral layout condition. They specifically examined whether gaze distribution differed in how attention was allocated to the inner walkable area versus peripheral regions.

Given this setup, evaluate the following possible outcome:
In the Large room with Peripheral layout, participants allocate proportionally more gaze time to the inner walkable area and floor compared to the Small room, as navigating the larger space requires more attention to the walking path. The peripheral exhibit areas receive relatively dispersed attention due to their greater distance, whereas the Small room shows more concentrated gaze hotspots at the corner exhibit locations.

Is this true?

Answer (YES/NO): NO